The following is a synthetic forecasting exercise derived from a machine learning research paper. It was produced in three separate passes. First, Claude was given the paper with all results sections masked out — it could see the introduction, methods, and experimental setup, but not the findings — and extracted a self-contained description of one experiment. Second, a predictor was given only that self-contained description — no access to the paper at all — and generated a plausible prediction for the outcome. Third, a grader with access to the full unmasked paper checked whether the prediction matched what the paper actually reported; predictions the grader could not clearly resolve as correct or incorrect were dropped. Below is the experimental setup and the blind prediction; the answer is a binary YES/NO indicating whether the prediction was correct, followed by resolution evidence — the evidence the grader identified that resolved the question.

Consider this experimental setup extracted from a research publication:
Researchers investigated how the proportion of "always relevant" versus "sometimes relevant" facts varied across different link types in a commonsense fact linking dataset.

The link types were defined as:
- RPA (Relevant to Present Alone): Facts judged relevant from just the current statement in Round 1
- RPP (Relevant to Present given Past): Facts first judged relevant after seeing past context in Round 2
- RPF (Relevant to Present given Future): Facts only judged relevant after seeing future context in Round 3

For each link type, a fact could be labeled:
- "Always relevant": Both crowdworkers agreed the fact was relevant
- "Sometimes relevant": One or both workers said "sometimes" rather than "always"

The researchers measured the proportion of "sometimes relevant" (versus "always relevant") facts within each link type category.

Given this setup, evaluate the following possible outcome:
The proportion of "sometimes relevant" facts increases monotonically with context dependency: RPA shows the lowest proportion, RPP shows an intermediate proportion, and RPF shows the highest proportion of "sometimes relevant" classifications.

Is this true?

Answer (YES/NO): NO